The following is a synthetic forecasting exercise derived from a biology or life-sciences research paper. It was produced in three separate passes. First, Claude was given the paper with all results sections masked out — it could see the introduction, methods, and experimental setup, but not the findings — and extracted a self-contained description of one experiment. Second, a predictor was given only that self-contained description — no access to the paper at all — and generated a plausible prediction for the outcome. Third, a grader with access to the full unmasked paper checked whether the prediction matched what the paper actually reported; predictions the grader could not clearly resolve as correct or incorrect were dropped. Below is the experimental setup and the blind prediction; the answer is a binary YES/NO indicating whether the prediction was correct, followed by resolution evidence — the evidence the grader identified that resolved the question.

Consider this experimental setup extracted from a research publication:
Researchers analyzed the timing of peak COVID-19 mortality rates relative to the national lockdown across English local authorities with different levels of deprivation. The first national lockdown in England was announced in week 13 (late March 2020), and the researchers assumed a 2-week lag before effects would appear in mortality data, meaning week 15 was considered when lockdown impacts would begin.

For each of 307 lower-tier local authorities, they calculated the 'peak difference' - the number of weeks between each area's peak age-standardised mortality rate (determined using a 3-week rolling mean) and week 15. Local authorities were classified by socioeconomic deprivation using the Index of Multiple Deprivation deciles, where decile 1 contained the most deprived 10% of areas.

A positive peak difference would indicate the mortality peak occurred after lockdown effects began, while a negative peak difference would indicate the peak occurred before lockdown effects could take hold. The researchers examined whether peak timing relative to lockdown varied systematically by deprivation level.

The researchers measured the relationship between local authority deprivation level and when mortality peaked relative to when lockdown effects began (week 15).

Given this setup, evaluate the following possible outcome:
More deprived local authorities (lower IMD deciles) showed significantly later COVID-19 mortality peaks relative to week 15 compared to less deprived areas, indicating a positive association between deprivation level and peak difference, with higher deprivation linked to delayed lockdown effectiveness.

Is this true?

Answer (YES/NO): NO